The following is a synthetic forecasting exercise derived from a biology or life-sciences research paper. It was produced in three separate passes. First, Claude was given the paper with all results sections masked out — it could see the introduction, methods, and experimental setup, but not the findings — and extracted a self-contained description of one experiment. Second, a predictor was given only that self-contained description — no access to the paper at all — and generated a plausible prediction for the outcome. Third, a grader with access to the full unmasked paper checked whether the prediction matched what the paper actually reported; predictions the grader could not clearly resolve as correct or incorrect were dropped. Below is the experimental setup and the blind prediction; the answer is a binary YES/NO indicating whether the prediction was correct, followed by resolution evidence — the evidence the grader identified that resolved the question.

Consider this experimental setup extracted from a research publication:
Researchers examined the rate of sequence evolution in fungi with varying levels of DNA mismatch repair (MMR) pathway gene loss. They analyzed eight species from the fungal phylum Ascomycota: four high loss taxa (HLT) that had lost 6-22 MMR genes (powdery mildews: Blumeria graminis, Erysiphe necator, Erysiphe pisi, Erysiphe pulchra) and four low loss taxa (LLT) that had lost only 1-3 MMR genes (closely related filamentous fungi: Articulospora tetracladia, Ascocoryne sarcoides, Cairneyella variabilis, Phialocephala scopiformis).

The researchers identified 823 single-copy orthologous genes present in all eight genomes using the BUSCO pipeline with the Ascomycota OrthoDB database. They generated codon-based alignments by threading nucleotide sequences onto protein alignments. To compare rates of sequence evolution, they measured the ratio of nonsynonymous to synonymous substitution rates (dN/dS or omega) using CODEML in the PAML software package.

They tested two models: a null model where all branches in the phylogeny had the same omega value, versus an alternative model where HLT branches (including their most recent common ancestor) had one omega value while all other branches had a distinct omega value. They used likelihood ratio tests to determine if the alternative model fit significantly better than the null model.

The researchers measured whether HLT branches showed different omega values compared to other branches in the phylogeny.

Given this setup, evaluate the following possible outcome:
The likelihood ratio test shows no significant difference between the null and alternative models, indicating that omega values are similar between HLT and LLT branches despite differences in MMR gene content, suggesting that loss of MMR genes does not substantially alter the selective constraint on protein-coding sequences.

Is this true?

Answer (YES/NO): NO